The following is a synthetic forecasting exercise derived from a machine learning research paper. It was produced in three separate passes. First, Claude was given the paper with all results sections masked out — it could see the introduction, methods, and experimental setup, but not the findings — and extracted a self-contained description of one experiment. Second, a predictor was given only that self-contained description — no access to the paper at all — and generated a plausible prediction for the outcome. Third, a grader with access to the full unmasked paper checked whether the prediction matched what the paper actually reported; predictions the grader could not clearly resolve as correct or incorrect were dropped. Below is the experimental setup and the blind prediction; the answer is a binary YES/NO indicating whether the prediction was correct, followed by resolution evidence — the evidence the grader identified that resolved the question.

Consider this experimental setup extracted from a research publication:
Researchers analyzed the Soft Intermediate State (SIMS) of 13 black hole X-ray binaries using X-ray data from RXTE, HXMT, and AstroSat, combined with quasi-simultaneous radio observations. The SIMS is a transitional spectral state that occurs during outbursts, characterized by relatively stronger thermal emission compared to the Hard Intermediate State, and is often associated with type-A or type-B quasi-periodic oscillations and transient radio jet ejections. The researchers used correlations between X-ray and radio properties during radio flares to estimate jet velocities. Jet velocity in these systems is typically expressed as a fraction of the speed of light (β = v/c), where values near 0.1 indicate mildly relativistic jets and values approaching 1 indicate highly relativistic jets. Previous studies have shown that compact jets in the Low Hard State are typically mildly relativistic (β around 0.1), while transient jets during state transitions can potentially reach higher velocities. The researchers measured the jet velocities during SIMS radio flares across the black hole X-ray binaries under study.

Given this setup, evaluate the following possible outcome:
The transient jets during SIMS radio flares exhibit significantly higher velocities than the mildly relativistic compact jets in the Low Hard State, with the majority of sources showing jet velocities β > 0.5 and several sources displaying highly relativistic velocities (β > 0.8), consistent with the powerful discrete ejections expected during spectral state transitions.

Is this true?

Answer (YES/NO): NO